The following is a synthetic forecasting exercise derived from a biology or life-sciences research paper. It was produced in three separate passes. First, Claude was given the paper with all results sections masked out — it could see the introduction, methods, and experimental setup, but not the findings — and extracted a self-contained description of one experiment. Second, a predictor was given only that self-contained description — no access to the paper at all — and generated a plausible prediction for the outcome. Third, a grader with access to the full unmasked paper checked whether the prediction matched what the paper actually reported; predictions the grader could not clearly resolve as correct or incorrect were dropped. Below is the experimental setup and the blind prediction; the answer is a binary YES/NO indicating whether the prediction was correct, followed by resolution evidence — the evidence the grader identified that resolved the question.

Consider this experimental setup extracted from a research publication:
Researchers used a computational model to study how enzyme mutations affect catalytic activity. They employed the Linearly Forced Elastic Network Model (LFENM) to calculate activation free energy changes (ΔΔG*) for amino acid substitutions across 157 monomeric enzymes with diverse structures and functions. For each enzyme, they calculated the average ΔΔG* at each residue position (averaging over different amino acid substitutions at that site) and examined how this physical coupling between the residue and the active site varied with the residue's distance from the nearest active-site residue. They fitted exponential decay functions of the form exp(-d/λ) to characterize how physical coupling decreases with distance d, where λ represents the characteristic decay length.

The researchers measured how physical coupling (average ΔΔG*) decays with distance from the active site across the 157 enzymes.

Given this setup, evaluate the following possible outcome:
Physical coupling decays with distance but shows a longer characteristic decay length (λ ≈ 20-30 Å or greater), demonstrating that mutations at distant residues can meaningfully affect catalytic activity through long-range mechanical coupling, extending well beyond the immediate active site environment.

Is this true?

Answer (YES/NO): NO